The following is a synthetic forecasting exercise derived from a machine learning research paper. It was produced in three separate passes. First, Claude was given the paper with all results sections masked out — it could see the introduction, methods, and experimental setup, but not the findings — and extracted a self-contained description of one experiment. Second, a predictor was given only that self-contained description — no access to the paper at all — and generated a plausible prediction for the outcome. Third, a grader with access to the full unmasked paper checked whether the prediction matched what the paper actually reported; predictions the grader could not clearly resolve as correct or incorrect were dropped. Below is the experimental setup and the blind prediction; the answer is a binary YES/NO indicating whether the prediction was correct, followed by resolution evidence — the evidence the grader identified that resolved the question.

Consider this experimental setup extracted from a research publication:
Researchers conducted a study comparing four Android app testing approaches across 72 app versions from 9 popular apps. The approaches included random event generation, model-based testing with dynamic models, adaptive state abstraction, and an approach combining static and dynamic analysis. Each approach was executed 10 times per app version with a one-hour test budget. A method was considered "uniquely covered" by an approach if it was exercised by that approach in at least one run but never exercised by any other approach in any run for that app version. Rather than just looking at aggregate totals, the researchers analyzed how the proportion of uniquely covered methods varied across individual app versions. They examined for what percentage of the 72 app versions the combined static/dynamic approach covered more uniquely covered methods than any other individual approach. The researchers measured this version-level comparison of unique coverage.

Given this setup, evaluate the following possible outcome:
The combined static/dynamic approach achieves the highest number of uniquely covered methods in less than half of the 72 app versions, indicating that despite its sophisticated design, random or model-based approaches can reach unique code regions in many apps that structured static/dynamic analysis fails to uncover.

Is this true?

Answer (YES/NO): NO